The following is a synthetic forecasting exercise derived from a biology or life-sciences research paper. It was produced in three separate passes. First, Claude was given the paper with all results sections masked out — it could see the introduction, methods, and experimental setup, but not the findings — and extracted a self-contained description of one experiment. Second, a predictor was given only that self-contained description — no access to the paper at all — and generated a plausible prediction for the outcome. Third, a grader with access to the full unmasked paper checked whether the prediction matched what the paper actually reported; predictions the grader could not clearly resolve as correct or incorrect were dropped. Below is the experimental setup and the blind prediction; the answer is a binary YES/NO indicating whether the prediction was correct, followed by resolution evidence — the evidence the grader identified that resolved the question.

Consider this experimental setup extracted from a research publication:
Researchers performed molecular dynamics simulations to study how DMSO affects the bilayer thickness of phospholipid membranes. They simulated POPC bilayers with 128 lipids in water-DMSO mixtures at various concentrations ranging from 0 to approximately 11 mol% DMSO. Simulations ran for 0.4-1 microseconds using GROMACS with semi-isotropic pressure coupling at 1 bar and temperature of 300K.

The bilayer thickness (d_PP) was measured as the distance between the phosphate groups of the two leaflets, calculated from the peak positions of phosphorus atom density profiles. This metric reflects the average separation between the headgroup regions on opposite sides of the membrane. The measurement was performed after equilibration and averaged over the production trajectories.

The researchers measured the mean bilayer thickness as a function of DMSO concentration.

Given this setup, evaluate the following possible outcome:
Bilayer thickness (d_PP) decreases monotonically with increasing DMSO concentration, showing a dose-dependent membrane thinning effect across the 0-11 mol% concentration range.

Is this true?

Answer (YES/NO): YES